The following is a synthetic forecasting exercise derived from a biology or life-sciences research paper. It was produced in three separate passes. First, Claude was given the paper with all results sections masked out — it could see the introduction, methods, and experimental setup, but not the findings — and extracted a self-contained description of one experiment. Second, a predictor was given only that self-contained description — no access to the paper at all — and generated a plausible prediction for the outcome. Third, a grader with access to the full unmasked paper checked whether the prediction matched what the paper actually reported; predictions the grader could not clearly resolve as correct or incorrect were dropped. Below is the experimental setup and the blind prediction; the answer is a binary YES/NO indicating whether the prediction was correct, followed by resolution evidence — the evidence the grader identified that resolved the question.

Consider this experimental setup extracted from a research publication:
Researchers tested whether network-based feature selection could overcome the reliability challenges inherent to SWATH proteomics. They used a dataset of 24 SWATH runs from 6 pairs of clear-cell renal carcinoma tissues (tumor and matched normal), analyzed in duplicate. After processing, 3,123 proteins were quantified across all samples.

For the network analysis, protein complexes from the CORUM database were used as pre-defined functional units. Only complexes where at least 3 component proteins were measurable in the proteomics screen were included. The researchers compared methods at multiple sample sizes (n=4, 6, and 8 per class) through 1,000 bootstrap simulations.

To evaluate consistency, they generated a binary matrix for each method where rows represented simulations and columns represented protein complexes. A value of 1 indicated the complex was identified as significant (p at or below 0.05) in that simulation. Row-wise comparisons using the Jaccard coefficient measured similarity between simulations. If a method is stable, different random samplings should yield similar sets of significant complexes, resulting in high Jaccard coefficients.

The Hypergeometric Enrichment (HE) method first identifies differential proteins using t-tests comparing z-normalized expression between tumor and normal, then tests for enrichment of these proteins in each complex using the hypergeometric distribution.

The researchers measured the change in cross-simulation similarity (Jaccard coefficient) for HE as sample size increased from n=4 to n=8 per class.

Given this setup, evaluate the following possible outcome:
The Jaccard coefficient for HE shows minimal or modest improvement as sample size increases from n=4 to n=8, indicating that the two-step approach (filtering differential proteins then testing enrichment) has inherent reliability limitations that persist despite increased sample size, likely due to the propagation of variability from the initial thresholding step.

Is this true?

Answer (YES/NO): YES